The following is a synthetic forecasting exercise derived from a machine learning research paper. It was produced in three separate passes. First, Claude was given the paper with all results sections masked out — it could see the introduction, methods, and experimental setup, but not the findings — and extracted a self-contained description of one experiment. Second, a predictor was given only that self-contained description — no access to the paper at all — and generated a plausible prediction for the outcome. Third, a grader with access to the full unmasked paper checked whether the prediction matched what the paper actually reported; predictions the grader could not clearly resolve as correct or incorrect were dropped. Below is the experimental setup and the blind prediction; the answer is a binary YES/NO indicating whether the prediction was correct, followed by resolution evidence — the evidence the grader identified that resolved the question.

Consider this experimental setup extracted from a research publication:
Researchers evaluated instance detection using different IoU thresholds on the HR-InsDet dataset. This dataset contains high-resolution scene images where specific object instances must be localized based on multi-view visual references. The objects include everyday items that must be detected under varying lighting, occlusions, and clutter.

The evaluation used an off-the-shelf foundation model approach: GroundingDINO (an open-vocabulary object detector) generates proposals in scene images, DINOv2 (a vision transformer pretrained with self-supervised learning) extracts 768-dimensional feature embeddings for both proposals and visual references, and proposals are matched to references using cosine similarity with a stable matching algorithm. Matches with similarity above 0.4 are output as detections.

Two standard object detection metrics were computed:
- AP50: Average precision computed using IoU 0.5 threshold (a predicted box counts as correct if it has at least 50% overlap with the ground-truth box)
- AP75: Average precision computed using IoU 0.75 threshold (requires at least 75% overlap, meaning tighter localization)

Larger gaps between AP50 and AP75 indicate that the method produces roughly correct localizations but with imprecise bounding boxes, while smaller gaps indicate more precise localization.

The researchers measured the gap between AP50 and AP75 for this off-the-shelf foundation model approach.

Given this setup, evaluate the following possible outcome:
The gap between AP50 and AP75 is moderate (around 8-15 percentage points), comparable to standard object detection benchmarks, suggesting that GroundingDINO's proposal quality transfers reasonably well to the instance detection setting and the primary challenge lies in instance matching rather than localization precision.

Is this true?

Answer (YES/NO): NO